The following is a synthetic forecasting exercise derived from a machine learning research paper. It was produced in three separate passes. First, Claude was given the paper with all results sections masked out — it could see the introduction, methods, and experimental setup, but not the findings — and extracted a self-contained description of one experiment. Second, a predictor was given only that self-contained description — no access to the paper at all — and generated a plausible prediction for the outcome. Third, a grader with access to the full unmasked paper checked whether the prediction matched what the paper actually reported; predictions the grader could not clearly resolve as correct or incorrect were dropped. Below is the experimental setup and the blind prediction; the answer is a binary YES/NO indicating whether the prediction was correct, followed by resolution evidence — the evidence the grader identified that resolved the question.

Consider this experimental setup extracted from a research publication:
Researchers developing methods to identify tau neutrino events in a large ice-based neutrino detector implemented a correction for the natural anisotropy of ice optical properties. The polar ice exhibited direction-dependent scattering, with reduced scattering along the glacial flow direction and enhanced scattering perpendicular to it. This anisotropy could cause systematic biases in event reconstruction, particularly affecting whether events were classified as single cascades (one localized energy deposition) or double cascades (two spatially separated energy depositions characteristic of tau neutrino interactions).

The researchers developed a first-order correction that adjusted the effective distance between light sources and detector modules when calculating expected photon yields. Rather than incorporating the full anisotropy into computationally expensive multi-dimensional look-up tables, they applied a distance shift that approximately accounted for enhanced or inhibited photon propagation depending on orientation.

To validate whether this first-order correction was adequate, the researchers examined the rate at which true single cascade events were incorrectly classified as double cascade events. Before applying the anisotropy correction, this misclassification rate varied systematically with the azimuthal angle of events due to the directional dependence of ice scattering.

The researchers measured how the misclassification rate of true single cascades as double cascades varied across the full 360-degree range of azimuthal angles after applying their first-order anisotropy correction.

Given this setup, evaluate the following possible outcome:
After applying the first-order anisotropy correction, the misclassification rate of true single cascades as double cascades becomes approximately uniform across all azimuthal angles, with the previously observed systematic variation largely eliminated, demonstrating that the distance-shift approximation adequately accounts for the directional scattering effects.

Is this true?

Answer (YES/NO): YES